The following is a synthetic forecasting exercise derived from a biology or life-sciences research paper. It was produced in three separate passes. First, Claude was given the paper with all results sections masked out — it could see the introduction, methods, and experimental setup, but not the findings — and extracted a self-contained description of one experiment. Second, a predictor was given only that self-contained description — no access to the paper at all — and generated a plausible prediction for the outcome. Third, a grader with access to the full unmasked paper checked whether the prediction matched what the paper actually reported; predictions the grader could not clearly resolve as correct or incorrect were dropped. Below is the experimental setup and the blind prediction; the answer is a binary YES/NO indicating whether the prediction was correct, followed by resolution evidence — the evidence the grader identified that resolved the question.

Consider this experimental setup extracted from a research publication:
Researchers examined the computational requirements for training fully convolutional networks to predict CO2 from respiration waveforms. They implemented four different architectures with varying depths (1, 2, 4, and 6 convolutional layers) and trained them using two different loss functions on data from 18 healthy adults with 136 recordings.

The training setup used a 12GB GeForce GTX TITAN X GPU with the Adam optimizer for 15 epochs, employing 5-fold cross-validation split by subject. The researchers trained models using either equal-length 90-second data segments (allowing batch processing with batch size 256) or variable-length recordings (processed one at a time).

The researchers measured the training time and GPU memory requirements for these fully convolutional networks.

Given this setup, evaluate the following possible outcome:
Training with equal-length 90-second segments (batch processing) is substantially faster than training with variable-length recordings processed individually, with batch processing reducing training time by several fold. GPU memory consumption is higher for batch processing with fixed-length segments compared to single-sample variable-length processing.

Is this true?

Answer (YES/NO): NO